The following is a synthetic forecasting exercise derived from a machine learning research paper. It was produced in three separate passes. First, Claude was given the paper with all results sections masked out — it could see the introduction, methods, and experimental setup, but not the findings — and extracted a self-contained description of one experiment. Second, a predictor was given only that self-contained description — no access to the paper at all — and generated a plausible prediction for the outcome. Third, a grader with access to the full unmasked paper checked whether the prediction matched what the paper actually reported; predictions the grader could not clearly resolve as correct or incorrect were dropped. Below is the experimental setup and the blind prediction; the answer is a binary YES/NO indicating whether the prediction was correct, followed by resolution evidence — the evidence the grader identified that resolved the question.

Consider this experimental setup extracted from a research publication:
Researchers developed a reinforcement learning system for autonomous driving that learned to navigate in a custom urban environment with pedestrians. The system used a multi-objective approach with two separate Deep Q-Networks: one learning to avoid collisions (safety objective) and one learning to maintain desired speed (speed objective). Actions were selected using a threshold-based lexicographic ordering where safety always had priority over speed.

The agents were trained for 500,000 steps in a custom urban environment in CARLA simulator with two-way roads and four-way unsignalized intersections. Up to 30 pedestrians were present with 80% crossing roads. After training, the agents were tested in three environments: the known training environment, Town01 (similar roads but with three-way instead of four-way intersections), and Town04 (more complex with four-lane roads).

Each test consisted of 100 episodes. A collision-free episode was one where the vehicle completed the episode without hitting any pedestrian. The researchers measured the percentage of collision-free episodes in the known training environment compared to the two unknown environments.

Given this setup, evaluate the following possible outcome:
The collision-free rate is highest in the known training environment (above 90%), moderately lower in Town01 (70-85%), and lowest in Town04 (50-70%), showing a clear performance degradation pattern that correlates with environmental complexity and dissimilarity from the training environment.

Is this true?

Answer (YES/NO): NO